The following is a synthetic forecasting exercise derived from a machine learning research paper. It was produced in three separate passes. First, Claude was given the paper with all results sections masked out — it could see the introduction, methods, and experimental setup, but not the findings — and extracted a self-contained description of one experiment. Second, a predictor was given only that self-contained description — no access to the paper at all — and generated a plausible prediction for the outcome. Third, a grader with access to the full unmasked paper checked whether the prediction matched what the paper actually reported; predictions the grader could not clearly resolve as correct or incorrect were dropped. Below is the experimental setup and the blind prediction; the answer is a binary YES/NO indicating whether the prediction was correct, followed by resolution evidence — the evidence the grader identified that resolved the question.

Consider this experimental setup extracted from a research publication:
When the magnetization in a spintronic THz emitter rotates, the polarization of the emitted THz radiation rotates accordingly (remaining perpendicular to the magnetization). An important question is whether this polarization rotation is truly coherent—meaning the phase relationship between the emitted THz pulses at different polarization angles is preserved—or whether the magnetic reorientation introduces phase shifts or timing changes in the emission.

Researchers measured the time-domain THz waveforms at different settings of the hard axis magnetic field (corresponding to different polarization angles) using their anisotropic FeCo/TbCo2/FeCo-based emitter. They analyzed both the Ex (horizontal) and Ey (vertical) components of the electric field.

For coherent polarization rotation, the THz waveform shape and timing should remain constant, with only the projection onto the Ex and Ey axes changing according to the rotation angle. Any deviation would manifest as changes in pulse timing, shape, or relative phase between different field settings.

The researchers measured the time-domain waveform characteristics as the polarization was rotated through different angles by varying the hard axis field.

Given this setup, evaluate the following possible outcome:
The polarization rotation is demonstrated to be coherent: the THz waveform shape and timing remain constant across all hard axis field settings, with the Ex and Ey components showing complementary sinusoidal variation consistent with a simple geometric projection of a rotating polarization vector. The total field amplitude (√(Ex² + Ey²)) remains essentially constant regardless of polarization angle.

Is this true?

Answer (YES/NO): YES